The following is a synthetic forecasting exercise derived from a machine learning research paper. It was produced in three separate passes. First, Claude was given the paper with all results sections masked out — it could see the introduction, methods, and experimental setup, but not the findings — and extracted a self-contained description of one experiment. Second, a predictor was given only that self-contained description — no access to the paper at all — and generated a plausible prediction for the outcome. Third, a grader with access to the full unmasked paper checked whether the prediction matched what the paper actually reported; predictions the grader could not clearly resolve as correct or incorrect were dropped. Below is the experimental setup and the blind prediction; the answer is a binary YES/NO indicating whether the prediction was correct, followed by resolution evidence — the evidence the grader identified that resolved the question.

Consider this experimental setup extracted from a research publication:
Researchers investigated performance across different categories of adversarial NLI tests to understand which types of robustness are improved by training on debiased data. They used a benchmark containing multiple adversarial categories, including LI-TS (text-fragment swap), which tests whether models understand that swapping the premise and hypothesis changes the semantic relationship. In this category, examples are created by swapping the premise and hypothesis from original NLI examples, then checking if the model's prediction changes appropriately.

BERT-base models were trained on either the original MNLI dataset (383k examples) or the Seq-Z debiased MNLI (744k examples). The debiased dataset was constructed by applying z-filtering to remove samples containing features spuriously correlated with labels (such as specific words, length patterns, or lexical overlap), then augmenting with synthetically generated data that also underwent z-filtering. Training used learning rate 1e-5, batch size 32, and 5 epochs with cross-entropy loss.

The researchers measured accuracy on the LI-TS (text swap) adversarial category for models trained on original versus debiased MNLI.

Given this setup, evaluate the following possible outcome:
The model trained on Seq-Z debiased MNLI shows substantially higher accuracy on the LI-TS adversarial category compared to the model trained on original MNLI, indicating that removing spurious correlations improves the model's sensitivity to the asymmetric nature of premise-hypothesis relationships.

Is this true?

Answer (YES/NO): NO